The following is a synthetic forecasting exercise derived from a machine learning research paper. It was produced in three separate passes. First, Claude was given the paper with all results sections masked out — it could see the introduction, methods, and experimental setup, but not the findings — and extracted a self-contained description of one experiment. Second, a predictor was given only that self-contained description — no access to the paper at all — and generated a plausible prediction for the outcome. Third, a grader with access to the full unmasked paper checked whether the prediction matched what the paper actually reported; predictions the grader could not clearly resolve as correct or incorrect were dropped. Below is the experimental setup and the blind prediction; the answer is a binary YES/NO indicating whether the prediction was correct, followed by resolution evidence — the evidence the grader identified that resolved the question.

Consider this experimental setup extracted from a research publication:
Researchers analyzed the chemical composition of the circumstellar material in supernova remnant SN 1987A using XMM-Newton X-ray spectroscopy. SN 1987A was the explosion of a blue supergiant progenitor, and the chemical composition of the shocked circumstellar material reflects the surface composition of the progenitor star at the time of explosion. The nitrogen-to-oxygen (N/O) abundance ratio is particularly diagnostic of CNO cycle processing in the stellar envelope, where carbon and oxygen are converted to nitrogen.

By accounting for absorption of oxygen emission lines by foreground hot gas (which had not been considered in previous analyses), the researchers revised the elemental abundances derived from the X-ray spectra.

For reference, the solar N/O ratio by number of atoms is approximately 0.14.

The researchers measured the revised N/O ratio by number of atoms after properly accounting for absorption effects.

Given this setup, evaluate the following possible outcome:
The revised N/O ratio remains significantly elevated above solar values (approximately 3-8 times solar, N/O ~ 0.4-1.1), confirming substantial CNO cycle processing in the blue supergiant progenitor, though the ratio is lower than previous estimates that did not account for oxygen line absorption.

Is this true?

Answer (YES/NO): NO